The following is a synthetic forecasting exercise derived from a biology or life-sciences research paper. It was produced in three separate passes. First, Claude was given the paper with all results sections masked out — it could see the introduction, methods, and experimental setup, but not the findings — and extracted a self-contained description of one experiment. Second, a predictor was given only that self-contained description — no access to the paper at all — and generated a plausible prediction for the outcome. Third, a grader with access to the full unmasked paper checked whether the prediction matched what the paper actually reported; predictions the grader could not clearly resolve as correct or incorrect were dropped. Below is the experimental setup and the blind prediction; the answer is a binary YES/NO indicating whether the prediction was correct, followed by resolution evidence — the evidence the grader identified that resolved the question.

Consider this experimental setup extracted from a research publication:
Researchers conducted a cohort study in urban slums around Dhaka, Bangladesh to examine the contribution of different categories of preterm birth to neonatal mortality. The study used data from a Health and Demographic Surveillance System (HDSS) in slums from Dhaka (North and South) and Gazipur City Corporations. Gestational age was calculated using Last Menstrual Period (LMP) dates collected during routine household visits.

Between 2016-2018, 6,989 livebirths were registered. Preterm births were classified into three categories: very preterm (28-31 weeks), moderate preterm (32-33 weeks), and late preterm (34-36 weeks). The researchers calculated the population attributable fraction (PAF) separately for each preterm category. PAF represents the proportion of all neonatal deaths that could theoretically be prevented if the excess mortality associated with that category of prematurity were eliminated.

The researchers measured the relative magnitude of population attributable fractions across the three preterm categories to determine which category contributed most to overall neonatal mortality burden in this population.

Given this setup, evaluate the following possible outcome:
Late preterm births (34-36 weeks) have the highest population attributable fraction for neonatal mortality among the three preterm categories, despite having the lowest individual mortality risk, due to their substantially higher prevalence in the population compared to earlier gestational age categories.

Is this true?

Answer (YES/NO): NO